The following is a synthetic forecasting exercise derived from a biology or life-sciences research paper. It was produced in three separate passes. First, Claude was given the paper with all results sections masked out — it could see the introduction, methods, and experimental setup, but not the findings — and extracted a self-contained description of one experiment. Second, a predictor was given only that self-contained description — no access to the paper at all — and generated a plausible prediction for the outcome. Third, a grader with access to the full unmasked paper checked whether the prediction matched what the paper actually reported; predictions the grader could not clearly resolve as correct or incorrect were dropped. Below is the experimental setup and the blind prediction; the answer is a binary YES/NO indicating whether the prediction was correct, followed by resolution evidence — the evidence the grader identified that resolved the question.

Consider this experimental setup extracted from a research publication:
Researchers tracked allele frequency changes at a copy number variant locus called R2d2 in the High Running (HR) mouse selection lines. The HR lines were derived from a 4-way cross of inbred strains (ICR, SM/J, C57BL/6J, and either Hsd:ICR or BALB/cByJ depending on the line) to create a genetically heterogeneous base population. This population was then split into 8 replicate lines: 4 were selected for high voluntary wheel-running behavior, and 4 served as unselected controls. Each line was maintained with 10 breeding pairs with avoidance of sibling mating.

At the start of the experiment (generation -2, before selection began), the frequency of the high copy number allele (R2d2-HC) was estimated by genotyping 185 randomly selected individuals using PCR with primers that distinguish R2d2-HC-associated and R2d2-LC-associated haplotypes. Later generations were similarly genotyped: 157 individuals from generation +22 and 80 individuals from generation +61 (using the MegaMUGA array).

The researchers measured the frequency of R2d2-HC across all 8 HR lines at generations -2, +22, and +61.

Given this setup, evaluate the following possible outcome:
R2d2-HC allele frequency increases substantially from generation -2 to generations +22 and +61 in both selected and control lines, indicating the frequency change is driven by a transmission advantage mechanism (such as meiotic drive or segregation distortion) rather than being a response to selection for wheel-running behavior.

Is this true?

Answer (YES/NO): YES